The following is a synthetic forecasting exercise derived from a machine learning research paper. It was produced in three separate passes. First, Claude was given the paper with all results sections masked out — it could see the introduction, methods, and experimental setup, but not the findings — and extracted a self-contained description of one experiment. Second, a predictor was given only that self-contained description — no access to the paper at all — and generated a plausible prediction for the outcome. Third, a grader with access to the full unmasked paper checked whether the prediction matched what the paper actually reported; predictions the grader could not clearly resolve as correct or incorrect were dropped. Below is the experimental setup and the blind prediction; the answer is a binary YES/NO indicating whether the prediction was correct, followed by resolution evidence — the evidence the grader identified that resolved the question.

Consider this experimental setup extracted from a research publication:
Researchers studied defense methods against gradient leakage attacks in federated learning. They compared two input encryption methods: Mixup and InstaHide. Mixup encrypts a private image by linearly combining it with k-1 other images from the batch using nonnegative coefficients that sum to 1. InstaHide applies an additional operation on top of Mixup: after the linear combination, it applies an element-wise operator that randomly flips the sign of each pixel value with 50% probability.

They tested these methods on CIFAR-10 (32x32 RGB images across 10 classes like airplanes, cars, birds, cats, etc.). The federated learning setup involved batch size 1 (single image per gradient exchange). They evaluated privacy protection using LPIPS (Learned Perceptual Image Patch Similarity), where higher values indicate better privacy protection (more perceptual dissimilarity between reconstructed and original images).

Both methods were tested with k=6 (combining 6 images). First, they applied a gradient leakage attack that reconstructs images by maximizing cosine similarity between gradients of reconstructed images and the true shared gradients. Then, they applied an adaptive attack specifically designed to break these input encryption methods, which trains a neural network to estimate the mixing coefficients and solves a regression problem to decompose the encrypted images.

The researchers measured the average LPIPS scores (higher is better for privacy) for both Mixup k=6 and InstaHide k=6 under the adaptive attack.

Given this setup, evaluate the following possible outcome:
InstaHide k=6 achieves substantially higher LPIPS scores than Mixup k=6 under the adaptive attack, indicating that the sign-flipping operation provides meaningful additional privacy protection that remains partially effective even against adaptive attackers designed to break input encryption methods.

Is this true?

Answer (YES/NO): YES